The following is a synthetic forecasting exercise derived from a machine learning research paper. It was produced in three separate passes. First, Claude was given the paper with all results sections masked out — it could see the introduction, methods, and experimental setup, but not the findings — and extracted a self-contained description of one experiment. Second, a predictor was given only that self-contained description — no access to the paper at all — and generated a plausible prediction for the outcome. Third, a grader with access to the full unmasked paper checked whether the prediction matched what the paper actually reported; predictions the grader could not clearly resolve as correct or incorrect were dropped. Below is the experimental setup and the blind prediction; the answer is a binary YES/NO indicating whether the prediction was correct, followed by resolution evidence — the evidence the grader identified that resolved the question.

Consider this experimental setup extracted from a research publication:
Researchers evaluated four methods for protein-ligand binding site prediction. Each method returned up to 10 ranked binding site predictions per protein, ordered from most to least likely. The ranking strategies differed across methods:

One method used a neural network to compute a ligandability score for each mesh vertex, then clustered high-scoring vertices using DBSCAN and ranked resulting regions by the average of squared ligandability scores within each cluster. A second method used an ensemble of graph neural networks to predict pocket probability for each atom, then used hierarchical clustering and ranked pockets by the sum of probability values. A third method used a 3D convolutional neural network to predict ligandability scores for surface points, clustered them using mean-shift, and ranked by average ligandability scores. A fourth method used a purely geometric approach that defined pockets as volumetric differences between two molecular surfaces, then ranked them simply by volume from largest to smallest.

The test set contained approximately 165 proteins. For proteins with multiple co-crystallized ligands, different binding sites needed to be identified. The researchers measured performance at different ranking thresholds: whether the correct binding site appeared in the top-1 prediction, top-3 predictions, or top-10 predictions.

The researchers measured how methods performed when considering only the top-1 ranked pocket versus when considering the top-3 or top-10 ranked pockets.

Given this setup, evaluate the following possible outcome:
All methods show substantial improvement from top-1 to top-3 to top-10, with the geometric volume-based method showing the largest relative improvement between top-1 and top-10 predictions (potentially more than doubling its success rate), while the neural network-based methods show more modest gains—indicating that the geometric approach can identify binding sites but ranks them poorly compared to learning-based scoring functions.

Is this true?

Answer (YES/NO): NO